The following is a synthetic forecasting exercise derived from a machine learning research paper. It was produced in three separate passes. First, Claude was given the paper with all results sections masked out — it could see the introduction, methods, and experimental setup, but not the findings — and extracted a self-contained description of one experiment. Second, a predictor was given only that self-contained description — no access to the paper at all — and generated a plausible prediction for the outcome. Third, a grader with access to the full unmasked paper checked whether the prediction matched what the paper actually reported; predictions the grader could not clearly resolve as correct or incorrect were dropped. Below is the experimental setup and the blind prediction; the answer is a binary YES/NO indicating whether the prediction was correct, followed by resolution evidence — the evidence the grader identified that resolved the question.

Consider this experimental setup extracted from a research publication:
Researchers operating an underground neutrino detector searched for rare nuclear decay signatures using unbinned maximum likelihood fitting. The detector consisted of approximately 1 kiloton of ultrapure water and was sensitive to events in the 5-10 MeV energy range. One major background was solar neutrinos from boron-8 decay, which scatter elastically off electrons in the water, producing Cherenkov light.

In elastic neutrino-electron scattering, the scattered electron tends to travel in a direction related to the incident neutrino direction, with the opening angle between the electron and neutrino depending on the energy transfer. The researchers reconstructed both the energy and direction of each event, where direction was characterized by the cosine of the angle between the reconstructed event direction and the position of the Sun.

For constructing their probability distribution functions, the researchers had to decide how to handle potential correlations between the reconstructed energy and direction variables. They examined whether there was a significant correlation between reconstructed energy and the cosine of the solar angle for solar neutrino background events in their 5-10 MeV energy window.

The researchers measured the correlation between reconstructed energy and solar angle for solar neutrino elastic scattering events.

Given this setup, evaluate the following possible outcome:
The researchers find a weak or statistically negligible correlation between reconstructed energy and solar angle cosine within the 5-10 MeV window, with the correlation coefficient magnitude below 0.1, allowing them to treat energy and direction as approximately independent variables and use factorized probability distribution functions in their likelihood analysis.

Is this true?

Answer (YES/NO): NO